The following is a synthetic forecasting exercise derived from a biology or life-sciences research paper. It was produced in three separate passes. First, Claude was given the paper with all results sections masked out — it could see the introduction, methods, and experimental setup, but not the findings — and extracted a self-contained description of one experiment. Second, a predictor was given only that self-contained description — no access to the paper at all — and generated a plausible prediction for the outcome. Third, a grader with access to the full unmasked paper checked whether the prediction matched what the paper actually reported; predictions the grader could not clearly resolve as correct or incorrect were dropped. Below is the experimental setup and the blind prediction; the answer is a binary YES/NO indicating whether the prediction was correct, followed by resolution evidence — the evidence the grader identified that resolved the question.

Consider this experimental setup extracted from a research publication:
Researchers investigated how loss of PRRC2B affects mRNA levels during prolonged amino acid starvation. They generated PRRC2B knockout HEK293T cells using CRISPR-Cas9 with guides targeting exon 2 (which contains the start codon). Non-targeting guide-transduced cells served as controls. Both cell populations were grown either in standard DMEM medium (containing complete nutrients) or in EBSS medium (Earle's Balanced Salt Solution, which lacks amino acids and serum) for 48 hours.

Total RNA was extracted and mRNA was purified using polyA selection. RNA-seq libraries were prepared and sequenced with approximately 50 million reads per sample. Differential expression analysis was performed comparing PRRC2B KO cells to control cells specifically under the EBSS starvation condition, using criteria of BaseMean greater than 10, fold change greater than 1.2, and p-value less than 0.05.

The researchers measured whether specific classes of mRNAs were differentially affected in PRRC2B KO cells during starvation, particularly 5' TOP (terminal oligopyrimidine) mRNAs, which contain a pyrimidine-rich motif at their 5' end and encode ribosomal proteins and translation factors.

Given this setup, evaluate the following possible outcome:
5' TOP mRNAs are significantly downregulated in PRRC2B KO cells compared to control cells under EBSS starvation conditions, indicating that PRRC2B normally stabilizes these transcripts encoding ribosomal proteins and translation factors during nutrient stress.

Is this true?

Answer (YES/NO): YES